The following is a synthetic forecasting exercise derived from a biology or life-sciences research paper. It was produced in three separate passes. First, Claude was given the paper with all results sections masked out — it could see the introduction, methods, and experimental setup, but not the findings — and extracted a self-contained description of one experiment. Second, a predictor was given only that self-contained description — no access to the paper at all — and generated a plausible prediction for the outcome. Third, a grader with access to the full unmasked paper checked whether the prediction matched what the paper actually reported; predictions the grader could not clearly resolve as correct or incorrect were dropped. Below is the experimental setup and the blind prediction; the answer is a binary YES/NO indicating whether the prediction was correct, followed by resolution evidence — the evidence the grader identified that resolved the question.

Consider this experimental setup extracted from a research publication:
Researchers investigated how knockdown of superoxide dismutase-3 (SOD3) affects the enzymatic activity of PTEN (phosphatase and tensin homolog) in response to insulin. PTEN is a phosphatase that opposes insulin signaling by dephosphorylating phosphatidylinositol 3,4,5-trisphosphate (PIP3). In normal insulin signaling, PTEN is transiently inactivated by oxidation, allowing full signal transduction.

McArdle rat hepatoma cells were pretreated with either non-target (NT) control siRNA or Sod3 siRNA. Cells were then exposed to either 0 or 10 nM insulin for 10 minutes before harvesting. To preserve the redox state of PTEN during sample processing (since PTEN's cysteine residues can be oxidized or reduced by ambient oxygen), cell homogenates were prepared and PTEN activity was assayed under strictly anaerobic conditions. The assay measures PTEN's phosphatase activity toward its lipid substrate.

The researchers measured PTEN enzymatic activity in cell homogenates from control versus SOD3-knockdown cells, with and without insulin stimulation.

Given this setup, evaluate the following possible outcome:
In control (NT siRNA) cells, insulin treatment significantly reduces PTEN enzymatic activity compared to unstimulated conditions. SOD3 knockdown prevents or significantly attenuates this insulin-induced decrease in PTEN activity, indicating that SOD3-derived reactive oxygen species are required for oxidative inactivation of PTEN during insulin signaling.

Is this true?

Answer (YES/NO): YES